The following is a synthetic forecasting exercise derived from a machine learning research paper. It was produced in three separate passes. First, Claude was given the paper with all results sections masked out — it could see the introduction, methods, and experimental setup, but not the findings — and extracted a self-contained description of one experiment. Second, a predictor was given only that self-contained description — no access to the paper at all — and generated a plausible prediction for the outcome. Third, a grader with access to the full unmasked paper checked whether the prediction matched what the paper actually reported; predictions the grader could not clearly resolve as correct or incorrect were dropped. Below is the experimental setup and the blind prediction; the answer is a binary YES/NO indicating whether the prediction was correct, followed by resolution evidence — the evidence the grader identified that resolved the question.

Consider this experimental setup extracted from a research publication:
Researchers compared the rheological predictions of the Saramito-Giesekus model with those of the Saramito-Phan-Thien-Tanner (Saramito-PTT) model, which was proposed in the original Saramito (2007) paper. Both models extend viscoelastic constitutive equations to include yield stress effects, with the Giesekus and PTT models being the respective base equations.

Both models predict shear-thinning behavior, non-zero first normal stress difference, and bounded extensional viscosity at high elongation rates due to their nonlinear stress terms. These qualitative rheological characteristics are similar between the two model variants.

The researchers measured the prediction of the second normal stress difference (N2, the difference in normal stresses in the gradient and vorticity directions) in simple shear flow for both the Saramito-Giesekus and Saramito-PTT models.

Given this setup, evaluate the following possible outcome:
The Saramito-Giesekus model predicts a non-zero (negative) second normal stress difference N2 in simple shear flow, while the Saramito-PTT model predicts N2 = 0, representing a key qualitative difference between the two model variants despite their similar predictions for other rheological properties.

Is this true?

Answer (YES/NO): YES